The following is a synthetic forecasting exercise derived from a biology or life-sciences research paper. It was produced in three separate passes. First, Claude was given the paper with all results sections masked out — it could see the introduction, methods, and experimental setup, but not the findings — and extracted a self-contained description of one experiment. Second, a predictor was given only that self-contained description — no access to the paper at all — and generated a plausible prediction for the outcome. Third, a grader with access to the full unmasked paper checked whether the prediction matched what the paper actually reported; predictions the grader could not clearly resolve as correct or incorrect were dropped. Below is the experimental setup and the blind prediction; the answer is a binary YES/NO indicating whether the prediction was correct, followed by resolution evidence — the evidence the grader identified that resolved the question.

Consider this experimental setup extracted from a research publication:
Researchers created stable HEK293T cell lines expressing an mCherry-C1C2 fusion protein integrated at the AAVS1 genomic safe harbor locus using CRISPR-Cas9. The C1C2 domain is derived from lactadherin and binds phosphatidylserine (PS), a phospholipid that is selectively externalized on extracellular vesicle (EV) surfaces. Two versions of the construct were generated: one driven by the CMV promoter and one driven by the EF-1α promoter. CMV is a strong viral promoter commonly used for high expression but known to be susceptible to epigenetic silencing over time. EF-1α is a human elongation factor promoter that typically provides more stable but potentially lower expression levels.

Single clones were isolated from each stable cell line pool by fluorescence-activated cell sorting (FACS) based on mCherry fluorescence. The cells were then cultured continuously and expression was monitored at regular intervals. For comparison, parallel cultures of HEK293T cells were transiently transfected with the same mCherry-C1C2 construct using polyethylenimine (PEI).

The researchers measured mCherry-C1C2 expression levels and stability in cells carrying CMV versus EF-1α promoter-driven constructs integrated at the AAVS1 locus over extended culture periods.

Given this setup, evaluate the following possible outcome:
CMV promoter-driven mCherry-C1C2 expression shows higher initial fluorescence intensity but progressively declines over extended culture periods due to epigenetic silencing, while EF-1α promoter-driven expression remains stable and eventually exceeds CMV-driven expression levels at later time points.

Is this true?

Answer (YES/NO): NO